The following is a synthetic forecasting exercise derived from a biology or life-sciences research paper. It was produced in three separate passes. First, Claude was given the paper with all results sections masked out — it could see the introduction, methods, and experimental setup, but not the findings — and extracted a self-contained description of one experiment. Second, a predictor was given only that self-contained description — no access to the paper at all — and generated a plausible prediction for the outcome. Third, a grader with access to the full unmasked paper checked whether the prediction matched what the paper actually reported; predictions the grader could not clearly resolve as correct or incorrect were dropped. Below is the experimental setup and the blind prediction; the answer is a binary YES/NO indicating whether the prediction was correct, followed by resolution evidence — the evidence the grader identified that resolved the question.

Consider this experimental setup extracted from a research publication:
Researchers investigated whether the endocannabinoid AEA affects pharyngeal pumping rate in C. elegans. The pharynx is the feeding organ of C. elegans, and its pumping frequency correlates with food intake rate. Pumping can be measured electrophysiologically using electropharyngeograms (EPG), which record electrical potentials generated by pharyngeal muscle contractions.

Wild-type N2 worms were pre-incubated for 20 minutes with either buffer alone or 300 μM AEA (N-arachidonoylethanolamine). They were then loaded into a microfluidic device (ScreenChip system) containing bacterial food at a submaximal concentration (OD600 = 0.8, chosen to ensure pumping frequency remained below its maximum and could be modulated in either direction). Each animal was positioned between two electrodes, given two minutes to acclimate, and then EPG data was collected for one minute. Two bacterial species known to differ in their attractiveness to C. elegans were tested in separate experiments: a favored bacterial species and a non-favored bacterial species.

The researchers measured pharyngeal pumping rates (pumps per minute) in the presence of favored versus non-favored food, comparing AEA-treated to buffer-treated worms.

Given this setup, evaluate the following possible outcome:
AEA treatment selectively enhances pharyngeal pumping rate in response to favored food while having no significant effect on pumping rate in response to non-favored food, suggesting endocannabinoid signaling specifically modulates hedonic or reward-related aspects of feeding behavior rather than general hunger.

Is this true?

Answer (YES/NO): NO